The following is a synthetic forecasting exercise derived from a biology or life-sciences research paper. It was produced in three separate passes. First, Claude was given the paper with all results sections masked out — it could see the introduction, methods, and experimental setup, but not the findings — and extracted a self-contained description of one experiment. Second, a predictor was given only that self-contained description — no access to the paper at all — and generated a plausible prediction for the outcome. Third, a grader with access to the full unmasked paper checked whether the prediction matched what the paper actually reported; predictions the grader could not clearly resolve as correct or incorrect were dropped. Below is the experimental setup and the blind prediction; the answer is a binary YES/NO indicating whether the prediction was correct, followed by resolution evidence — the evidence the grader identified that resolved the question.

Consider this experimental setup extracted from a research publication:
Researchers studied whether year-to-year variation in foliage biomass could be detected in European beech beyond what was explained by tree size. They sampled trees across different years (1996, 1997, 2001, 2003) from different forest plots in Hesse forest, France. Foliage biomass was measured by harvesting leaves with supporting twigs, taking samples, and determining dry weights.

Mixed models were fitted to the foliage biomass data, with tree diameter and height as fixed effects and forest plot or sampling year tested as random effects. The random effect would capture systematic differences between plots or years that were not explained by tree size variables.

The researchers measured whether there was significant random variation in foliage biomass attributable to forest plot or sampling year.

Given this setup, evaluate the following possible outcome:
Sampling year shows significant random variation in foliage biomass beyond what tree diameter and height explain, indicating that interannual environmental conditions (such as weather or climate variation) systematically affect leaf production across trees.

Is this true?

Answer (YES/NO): YES